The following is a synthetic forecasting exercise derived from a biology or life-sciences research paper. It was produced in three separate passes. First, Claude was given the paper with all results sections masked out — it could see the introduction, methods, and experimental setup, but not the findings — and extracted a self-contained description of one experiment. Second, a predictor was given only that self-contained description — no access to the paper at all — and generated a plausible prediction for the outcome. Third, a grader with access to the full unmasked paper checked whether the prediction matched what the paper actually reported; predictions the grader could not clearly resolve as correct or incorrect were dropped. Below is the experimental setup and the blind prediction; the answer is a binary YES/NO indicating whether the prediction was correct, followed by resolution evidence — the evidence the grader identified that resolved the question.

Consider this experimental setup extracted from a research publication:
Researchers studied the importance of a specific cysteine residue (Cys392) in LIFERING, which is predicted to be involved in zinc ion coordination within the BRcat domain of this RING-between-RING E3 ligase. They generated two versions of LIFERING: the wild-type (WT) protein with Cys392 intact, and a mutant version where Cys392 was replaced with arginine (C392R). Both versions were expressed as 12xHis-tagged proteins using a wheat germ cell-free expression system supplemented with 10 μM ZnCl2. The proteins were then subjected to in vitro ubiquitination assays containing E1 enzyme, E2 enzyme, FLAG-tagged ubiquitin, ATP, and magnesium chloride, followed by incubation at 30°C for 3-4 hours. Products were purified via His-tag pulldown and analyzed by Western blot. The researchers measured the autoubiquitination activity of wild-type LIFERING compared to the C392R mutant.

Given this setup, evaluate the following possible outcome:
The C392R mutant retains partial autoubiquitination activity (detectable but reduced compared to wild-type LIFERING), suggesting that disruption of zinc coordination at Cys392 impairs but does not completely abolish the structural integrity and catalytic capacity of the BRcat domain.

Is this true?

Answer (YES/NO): NO